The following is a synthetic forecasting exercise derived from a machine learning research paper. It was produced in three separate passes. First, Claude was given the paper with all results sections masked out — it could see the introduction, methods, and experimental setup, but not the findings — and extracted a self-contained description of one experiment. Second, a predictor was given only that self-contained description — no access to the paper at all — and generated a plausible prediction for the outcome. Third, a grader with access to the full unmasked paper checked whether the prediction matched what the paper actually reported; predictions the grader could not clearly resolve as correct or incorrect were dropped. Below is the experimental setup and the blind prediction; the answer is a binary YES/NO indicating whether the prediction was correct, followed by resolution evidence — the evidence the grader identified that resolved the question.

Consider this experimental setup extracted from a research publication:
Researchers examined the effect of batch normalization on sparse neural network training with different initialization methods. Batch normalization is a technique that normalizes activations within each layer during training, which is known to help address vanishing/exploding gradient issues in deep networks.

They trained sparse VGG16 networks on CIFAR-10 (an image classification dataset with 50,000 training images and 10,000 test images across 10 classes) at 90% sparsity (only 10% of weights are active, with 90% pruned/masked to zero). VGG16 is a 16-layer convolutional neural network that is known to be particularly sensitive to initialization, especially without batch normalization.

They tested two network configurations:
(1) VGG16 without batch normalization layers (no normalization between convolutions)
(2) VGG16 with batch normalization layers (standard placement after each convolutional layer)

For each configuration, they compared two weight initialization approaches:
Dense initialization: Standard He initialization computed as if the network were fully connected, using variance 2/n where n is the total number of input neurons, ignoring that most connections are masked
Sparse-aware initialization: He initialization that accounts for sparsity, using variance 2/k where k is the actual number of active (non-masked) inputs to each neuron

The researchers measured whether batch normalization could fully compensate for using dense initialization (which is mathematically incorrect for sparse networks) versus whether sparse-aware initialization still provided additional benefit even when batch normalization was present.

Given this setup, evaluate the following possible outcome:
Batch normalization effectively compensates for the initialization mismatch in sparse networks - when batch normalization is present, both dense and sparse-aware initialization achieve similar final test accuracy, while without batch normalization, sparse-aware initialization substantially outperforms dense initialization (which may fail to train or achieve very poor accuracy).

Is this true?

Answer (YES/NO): YES